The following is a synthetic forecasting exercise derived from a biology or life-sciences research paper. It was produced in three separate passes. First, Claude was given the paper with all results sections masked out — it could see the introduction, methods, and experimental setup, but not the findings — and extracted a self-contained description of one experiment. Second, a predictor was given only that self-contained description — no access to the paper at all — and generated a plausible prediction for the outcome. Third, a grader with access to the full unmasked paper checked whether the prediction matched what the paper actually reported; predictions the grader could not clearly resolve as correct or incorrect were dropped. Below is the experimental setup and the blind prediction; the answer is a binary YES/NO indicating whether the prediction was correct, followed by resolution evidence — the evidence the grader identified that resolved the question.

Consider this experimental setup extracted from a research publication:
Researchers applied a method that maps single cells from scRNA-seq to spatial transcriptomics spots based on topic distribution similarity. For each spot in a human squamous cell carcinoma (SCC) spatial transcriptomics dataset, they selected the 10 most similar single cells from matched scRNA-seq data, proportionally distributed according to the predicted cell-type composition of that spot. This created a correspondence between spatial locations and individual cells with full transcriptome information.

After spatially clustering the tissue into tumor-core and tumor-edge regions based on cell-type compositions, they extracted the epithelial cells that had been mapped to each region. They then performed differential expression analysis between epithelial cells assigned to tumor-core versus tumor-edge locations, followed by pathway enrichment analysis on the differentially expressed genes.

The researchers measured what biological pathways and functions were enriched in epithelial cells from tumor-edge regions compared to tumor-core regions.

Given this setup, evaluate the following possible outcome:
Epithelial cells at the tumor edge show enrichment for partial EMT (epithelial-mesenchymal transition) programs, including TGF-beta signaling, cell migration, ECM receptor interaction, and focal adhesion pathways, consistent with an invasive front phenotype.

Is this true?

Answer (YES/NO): YES